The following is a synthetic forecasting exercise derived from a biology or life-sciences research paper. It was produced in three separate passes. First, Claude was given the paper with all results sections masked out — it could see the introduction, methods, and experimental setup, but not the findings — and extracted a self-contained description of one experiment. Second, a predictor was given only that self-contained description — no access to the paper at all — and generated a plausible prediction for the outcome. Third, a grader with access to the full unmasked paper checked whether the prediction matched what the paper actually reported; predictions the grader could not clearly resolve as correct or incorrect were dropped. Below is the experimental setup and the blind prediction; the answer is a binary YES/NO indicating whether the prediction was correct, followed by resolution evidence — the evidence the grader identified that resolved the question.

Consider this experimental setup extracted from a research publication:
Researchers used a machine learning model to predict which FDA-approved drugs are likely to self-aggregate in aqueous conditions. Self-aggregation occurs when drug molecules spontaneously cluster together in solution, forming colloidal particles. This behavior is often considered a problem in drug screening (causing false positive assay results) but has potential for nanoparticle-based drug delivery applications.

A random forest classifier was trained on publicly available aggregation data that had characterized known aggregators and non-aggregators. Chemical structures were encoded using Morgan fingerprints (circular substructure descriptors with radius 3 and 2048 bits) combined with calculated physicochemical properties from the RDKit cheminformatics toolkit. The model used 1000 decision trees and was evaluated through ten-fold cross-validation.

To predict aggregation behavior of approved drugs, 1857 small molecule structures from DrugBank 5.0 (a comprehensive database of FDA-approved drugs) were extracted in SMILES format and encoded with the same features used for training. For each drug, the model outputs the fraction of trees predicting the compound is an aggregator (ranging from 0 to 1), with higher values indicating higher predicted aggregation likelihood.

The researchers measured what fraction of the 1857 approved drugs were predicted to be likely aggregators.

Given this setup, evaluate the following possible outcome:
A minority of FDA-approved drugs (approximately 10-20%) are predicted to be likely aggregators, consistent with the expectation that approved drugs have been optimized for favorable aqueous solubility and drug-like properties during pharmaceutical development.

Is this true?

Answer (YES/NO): NO